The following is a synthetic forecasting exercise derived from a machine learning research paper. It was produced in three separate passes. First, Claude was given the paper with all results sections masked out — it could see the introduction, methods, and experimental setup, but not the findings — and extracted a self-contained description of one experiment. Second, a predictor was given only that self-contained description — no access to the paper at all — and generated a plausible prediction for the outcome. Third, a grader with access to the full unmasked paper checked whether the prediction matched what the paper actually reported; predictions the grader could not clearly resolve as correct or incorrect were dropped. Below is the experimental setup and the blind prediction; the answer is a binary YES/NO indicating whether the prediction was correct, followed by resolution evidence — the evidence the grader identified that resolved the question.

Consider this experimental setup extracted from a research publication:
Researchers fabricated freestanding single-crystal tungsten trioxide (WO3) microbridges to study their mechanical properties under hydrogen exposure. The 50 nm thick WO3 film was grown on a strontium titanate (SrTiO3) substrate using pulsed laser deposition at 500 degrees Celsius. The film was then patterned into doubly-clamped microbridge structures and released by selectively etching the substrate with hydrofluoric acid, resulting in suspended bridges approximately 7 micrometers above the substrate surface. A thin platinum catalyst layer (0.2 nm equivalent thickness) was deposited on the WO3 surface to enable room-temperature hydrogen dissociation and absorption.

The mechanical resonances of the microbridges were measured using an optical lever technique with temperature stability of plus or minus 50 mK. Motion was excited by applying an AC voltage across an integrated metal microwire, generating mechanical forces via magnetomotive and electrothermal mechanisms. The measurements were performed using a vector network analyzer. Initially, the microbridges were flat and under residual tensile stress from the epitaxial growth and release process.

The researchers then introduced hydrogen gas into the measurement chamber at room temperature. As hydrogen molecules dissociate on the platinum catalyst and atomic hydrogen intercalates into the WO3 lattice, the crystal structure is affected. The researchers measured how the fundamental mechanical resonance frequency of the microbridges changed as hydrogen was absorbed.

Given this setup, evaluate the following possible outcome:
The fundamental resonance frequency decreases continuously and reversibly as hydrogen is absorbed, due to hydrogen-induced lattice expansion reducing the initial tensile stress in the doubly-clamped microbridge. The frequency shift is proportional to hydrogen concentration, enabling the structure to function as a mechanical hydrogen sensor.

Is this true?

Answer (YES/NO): NO